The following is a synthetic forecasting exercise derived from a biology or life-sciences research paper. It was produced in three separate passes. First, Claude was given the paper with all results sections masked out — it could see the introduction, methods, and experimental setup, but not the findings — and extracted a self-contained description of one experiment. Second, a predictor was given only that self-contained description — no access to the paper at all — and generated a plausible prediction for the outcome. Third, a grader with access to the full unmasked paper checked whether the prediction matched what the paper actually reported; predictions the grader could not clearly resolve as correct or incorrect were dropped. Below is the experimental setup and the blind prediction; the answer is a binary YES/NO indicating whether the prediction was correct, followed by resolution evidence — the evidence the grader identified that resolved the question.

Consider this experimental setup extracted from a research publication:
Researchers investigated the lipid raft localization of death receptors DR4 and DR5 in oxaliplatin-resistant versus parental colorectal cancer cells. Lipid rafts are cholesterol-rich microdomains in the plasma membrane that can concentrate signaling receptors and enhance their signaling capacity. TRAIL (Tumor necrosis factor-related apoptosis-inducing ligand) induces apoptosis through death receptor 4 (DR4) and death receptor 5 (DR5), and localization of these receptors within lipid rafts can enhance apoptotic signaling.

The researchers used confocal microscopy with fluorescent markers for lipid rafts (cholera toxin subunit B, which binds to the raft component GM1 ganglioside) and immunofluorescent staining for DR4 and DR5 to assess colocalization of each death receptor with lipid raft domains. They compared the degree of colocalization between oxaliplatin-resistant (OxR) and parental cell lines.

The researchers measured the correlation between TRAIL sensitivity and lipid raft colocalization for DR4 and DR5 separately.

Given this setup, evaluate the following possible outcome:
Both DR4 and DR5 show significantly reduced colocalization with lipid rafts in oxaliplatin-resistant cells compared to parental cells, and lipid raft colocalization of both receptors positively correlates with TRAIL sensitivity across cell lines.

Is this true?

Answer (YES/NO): NO